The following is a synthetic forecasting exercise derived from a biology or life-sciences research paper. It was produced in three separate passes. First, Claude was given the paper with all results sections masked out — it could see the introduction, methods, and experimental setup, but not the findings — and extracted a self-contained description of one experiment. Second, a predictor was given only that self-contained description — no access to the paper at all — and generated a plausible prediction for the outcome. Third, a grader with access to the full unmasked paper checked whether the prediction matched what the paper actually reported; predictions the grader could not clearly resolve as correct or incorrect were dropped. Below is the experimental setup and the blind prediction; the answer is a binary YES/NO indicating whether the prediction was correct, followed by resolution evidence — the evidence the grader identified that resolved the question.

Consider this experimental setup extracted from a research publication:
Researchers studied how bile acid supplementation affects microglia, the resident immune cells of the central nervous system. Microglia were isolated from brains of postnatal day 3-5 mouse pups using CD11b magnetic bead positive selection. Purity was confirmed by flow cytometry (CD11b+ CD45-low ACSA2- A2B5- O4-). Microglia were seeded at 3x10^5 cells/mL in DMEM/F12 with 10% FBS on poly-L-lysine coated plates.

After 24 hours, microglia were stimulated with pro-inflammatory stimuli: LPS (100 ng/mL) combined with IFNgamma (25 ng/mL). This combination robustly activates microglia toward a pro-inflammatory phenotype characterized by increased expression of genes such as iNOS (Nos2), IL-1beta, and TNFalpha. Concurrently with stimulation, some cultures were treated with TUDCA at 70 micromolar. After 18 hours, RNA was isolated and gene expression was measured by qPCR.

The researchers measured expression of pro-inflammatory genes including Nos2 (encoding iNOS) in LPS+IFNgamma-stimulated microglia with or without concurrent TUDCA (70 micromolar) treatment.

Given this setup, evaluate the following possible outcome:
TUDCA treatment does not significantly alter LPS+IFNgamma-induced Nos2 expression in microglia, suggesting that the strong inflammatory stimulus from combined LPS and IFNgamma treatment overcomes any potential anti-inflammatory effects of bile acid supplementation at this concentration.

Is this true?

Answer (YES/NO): NO